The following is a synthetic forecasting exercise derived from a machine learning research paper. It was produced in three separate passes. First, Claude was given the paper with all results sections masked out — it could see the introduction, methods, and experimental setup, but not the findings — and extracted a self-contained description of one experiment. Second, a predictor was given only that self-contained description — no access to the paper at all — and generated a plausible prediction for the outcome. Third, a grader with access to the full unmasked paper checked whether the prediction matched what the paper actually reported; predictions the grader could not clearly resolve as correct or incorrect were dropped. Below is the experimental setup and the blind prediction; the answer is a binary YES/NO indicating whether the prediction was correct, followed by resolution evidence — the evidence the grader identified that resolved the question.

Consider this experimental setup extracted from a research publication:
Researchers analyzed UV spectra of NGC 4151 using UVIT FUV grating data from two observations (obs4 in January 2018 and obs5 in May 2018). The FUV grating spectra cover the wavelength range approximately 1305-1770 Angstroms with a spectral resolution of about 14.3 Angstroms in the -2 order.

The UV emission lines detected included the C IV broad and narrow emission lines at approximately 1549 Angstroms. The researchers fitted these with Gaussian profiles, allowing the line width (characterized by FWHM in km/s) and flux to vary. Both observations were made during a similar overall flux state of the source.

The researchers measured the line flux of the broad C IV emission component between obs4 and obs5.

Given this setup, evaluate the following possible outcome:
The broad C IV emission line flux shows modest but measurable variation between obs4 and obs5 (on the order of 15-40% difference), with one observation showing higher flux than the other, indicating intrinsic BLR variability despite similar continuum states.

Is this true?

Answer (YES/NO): NO